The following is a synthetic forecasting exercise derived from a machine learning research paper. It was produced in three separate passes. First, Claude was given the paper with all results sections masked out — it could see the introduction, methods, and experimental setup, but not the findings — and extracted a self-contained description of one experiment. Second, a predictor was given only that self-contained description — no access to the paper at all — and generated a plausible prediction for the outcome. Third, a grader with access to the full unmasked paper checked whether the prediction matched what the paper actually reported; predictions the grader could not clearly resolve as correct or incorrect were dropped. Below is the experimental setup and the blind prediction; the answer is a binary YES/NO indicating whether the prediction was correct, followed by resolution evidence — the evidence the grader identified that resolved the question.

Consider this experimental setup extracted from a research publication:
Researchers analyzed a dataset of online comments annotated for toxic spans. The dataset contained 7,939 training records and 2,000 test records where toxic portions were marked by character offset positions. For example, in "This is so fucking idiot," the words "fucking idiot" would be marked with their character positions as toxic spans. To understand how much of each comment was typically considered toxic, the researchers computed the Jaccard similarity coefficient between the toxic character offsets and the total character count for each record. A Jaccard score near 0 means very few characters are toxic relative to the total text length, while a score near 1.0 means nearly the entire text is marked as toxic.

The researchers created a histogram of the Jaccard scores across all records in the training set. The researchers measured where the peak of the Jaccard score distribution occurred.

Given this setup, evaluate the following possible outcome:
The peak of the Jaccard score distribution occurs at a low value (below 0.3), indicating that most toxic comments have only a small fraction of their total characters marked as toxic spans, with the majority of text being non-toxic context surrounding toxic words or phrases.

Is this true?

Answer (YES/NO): YES